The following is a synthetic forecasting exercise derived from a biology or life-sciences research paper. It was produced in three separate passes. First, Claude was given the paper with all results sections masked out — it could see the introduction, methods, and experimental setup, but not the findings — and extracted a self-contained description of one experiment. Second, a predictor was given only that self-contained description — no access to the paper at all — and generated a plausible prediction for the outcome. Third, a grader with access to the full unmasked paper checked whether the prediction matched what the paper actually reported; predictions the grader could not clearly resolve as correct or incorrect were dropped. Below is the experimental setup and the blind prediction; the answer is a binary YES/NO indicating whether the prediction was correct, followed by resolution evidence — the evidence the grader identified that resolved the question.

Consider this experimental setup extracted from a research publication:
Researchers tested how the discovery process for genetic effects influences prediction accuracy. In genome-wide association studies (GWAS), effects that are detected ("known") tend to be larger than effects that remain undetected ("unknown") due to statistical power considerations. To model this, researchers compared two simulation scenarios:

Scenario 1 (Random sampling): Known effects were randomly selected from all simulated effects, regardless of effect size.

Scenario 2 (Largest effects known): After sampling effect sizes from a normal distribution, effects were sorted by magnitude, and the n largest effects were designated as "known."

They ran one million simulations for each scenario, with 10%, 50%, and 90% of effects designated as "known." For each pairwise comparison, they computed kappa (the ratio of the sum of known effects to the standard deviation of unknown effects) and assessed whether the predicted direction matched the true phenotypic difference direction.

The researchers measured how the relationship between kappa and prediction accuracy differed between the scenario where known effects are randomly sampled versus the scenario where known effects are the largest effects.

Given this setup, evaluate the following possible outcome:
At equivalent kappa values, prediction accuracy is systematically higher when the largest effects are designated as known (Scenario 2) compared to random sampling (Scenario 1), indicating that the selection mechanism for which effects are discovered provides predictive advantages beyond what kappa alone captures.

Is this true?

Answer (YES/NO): NO